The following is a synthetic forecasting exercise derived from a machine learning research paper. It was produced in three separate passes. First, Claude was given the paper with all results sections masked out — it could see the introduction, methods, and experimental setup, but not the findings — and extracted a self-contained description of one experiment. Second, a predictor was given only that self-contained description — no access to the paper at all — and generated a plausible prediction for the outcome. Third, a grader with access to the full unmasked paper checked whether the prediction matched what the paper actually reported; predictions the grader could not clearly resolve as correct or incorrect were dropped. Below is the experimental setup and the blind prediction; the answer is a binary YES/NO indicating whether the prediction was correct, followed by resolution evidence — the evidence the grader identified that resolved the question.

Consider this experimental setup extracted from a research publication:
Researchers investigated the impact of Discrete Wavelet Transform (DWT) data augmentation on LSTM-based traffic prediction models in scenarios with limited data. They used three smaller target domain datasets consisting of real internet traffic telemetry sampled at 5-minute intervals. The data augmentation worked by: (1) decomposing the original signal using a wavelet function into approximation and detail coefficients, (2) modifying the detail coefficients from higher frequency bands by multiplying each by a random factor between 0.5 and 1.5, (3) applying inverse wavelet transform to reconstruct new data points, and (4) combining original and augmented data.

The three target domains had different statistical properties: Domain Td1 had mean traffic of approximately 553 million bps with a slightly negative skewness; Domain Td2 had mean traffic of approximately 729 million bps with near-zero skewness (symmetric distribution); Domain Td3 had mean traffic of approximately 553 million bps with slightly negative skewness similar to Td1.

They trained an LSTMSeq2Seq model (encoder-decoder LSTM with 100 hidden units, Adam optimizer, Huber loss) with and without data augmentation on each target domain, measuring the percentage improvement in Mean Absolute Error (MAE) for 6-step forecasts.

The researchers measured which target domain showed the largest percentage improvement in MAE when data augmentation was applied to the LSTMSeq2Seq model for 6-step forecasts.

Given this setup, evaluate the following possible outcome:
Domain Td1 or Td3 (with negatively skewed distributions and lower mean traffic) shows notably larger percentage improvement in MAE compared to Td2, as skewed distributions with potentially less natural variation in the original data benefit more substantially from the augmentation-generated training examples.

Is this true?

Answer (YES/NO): YES